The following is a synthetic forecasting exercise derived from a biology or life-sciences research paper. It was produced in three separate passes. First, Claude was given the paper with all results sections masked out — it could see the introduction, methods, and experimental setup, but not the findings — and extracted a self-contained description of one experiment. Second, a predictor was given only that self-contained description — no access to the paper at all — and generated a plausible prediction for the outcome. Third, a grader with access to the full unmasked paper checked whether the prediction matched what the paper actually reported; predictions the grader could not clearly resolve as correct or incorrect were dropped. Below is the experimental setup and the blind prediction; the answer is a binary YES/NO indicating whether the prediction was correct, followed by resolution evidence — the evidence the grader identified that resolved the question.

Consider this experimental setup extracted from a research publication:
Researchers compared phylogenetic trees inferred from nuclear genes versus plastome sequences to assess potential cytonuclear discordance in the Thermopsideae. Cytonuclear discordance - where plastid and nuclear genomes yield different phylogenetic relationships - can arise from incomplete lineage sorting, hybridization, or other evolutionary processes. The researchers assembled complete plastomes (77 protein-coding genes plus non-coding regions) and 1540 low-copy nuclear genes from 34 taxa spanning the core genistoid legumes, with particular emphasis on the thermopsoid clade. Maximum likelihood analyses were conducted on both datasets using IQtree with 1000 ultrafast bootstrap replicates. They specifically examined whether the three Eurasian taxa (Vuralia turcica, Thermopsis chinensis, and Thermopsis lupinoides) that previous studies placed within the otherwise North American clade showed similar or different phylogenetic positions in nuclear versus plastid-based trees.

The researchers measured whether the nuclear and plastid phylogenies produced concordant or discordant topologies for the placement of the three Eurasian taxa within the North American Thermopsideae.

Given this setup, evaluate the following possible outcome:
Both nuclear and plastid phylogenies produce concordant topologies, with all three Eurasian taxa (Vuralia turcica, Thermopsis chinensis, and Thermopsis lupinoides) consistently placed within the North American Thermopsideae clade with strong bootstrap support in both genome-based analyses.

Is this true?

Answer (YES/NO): NO